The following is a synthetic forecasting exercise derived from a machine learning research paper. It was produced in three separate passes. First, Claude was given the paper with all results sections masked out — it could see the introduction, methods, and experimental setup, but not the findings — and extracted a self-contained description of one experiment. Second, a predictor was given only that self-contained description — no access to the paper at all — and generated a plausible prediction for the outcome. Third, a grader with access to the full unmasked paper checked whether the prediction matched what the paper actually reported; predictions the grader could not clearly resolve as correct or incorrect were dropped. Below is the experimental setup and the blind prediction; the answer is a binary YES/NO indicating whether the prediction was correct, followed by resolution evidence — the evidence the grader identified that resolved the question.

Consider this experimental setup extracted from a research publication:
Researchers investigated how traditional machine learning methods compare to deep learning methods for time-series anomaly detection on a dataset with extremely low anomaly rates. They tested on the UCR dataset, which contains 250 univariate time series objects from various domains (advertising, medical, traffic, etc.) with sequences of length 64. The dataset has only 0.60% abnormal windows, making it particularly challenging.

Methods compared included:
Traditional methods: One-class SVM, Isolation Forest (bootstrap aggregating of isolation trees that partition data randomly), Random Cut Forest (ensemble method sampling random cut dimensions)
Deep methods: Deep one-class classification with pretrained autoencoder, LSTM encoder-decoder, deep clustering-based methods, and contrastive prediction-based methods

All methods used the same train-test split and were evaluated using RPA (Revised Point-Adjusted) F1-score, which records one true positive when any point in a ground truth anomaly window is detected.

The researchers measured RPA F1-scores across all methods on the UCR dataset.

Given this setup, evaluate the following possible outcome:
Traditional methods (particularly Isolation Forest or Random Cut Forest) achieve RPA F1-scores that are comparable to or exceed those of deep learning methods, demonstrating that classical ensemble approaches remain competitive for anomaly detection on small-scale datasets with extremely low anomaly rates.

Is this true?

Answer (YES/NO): NO